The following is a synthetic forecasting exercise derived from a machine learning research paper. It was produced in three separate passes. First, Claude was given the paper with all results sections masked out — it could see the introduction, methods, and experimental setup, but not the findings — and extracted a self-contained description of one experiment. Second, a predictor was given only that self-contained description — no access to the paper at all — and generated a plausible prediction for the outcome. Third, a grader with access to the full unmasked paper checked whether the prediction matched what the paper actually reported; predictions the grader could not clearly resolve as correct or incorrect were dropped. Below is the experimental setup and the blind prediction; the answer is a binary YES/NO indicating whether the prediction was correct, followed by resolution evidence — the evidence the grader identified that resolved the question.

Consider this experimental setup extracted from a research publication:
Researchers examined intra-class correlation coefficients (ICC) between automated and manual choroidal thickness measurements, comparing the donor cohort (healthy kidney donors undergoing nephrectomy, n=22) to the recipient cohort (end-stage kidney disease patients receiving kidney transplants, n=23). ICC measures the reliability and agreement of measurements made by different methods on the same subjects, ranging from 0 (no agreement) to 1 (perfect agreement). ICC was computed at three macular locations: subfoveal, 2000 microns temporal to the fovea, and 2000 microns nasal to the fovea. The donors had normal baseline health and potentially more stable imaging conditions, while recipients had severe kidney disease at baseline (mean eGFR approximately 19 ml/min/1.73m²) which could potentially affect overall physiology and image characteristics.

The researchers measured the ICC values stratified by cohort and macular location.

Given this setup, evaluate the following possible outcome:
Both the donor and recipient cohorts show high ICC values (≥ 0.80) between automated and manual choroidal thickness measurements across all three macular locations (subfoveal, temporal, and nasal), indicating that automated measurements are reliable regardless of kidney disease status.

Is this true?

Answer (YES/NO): YES